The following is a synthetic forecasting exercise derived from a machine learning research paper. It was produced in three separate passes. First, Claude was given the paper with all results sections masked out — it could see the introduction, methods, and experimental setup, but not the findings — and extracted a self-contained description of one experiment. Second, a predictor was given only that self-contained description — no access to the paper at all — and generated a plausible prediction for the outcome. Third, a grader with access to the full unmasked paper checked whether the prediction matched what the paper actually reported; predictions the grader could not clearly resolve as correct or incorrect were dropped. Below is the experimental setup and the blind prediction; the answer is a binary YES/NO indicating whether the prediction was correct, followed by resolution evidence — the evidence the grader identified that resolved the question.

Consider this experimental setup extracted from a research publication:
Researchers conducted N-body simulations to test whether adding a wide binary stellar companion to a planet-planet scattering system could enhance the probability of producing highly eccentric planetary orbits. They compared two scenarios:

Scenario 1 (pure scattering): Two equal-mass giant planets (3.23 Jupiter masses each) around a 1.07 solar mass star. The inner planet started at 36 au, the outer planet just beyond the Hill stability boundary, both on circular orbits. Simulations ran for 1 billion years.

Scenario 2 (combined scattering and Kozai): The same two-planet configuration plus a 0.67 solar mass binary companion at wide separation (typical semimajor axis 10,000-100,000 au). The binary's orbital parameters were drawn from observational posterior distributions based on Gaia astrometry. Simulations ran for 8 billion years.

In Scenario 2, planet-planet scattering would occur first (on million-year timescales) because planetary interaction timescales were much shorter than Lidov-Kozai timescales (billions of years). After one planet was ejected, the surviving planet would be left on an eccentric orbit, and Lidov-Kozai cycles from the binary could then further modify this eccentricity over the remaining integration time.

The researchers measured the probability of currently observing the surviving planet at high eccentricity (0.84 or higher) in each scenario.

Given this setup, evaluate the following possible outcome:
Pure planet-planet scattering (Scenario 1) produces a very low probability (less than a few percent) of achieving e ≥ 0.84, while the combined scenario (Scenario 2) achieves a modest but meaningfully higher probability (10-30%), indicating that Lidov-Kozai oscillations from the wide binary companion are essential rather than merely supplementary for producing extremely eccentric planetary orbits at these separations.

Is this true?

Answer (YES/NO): NO